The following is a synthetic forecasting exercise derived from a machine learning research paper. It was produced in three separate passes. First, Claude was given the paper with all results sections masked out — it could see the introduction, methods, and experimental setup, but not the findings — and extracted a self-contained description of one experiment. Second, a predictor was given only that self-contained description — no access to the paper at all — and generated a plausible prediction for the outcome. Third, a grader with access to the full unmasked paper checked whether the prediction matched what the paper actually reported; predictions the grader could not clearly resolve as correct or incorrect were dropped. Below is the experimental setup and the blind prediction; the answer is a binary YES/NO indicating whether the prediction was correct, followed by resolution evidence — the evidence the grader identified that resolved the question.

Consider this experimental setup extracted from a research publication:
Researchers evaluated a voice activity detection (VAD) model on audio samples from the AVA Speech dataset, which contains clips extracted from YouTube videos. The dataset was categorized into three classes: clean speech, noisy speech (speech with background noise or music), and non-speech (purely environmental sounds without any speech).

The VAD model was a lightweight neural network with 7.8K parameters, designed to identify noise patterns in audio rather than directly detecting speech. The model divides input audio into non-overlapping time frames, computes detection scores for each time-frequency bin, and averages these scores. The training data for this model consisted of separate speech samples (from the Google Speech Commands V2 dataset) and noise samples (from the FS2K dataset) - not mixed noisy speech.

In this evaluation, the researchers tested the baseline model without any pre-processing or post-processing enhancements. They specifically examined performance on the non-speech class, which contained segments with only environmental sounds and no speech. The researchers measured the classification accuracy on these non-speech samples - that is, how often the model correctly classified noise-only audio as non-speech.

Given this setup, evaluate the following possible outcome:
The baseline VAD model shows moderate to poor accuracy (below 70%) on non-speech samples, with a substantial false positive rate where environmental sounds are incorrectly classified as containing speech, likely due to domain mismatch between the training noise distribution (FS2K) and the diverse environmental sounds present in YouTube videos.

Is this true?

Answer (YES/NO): NO